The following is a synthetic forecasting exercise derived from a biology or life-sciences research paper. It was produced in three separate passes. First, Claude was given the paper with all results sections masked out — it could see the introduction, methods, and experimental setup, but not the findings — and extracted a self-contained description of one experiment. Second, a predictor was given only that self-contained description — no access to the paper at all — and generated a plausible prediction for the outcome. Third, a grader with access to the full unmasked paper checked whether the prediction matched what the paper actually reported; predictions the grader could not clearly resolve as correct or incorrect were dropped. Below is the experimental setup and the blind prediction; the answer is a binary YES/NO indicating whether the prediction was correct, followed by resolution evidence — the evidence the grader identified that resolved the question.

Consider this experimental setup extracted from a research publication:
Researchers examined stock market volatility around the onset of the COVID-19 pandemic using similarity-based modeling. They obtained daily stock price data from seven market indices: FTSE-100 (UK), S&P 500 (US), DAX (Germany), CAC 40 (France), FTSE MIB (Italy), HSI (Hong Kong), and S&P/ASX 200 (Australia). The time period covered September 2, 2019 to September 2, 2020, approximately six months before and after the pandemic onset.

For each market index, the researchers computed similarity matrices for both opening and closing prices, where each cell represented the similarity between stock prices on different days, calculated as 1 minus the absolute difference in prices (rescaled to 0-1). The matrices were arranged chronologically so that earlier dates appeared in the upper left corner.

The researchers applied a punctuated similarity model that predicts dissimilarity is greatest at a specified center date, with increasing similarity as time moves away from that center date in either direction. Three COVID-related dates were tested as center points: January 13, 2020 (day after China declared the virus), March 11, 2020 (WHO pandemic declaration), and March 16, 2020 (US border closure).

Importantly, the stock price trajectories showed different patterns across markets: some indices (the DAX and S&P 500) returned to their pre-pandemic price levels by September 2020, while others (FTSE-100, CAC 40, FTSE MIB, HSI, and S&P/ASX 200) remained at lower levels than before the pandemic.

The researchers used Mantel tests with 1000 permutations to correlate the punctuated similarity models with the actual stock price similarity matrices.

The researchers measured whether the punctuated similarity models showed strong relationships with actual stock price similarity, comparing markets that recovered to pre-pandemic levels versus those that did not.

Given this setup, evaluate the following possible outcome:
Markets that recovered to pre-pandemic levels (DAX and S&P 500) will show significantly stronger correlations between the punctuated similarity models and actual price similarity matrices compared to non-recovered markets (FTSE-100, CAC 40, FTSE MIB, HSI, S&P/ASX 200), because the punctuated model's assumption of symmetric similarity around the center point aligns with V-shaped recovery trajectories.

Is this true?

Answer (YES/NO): NO